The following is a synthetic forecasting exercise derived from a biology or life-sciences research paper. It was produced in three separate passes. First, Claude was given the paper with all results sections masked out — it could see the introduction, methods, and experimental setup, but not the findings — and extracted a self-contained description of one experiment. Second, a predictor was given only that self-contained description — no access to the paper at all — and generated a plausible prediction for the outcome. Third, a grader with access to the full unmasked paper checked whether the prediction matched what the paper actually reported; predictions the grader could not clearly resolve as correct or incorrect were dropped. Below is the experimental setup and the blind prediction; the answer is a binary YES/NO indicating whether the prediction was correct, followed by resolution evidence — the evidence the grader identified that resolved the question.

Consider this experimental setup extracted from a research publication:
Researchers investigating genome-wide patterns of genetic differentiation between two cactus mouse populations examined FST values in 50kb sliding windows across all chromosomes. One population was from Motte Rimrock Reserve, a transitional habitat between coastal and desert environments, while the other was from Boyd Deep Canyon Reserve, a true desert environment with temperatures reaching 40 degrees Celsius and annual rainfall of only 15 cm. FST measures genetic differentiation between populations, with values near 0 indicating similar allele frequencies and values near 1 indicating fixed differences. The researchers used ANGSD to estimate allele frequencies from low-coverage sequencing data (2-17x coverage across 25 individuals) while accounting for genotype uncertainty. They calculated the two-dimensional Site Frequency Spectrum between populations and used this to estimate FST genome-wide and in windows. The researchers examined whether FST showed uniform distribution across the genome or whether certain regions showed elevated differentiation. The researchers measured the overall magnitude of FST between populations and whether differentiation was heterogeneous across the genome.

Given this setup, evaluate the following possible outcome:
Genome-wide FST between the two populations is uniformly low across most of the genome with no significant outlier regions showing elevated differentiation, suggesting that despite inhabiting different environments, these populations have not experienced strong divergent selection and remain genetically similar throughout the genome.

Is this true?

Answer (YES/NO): NO